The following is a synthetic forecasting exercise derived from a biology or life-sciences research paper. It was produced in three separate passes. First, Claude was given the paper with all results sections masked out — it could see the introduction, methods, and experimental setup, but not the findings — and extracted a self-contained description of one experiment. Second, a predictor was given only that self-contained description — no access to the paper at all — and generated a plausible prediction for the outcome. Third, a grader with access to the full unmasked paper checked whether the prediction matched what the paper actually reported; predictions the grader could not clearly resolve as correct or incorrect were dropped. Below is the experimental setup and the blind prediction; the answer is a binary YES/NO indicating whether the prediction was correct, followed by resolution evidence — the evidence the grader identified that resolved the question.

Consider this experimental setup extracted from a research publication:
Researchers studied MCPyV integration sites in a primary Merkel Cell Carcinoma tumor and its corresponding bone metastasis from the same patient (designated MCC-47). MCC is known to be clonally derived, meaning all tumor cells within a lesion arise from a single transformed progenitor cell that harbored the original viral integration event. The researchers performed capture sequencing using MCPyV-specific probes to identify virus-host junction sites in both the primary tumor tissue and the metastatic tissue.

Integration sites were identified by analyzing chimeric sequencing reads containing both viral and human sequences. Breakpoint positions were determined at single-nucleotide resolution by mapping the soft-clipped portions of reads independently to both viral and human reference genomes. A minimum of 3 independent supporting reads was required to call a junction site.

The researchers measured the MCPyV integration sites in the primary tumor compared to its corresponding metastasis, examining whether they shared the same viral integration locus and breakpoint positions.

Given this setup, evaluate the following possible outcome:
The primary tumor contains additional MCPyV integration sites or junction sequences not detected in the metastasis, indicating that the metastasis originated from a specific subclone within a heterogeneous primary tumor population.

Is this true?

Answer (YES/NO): NO